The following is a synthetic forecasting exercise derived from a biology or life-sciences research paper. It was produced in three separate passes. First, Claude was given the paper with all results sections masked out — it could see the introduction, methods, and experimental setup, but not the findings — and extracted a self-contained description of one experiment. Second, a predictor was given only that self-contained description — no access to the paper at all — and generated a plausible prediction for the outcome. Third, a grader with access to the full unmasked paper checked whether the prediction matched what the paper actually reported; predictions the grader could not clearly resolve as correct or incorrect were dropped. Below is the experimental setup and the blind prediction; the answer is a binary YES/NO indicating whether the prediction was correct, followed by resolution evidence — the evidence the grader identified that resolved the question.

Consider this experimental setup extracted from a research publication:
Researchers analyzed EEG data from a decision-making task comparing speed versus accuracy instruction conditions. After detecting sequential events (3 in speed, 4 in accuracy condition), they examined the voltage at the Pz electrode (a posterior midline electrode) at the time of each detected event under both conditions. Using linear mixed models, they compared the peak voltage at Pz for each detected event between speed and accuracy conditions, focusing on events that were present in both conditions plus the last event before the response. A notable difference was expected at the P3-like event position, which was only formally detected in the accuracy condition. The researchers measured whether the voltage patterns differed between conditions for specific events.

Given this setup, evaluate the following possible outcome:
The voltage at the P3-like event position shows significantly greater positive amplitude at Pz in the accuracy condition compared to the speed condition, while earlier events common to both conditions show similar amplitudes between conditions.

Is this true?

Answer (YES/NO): NO